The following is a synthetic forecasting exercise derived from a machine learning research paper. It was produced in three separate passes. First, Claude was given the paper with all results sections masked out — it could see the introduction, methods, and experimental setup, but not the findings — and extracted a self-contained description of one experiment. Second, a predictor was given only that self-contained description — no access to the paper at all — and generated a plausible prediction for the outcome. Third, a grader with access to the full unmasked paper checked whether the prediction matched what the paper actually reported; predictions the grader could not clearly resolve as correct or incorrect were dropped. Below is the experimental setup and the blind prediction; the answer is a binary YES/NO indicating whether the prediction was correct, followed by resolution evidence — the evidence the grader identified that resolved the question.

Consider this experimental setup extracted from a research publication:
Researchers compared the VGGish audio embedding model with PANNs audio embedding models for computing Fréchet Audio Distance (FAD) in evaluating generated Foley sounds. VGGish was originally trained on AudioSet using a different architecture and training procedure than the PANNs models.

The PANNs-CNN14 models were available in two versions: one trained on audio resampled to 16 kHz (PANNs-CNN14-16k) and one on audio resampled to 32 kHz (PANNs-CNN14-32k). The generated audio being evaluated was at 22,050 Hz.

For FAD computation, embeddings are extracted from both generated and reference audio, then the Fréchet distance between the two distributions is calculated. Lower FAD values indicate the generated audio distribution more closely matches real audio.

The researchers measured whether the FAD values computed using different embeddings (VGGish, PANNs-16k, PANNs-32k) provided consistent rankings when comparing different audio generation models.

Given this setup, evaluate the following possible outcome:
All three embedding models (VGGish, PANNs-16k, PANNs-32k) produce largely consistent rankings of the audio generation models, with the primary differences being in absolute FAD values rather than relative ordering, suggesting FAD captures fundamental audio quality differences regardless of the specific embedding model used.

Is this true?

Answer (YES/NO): NO